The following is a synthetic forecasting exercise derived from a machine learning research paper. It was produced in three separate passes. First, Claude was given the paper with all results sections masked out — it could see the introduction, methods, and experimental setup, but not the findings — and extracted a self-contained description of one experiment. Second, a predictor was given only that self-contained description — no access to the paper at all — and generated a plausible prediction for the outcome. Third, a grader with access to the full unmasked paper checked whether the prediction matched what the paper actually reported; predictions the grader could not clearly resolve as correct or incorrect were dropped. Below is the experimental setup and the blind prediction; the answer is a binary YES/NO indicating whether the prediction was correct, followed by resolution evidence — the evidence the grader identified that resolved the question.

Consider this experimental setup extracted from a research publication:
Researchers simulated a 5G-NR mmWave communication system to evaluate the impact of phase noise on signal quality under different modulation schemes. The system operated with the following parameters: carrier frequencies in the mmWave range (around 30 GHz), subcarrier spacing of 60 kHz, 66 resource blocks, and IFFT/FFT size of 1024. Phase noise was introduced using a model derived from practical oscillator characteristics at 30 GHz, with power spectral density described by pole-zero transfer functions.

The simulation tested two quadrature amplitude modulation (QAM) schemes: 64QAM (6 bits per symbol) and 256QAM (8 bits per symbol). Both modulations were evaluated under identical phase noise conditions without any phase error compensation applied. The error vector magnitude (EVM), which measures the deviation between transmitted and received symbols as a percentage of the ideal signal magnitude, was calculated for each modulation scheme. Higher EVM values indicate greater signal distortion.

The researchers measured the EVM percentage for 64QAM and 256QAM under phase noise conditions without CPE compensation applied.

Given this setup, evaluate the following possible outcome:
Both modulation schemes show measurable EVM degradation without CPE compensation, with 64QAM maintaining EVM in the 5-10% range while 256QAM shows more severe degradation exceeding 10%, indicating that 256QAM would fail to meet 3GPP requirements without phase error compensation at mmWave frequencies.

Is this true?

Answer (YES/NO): NO